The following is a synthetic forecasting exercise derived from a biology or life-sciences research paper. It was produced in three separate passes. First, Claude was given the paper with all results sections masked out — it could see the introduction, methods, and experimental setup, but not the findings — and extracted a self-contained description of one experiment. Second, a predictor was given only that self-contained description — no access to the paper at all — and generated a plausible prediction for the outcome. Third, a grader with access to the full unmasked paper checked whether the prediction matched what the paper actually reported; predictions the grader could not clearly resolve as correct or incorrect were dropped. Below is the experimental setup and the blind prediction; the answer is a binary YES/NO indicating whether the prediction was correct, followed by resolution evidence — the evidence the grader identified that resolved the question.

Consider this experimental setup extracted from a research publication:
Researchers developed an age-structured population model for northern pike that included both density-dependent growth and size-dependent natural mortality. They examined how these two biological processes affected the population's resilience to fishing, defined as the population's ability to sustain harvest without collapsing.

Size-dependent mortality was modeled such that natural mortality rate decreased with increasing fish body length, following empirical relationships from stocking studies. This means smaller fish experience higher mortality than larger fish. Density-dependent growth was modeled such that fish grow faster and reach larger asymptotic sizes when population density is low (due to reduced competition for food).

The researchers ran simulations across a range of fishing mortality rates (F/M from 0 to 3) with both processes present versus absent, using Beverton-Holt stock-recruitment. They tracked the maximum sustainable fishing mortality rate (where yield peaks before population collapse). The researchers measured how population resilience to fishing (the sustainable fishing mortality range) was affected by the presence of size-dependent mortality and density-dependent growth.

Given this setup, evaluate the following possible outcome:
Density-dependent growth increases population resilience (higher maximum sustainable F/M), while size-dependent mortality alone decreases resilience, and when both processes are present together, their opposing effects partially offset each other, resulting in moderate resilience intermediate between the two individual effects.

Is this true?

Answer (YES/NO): NO